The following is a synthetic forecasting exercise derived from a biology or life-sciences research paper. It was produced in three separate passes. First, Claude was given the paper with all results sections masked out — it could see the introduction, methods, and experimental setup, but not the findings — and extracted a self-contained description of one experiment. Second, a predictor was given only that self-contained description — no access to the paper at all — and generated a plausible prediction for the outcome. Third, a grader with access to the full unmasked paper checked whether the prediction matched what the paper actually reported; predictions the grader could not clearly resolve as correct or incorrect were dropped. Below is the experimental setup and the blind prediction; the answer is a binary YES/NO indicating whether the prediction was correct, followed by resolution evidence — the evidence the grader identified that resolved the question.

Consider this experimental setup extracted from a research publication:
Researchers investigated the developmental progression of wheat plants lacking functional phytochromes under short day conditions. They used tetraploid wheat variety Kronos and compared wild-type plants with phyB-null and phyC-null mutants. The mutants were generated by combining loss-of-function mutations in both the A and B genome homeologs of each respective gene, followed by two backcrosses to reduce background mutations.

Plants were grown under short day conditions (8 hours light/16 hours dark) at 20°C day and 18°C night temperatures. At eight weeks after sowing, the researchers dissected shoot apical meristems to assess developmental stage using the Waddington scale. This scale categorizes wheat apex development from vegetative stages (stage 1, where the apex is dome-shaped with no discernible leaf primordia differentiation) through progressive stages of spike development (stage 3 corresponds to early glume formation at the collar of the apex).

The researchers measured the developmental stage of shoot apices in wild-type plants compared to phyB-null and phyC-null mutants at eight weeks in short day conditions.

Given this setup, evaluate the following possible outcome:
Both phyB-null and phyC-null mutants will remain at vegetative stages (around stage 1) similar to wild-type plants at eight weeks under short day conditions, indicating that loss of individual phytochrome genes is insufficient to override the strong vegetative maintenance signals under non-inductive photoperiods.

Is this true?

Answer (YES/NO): NO